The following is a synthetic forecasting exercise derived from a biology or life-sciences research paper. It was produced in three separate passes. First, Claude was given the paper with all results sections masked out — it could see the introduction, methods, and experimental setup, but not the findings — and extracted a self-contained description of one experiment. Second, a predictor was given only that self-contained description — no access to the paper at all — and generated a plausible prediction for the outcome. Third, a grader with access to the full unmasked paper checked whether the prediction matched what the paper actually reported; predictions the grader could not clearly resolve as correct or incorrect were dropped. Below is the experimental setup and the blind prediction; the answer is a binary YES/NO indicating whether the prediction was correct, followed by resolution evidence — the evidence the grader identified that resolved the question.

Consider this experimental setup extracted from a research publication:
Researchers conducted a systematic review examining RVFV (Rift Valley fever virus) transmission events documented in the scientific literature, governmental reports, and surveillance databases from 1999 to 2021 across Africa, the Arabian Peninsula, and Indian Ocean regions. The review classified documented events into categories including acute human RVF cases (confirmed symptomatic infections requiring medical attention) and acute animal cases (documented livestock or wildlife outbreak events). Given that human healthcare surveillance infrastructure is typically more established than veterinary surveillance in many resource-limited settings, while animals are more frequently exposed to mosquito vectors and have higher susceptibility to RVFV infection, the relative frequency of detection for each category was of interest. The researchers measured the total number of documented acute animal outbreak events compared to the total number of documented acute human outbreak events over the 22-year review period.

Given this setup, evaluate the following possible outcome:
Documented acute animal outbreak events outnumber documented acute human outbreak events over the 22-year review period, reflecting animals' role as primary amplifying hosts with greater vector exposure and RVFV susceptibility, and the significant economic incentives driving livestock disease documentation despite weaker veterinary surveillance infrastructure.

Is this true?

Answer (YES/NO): YES